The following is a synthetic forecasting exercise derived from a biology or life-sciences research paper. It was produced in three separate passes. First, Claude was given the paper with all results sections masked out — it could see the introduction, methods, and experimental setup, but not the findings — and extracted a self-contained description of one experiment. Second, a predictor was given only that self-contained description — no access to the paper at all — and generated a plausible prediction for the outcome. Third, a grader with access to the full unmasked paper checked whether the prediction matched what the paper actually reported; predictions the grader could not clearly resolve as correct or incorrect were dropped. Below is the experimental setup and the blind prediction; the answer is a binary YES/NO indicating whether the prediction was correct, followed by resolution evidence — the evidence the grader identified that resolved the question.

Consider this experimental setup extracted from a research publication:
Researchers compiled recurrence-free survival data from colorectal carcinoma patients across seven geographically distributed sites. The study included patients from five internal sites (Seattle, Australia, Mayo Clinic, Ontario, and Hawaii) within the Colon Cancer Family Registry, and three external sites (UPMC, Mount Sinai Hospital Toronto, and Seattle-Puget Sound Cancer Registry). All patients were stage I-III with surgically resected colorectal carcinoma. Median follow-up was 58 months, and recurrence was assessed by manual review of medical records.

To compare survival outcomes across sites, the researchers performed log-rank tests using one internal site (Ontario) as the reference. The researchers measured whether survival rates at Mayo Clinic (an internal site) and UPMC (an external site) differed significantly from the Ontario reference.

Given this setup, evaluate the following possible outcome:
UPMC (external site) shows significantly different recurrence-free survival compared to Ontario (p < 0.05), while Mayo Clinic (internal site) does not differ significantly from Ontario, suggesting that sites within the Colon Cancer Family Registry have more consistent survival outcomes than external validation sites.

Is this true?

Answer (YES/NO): NO